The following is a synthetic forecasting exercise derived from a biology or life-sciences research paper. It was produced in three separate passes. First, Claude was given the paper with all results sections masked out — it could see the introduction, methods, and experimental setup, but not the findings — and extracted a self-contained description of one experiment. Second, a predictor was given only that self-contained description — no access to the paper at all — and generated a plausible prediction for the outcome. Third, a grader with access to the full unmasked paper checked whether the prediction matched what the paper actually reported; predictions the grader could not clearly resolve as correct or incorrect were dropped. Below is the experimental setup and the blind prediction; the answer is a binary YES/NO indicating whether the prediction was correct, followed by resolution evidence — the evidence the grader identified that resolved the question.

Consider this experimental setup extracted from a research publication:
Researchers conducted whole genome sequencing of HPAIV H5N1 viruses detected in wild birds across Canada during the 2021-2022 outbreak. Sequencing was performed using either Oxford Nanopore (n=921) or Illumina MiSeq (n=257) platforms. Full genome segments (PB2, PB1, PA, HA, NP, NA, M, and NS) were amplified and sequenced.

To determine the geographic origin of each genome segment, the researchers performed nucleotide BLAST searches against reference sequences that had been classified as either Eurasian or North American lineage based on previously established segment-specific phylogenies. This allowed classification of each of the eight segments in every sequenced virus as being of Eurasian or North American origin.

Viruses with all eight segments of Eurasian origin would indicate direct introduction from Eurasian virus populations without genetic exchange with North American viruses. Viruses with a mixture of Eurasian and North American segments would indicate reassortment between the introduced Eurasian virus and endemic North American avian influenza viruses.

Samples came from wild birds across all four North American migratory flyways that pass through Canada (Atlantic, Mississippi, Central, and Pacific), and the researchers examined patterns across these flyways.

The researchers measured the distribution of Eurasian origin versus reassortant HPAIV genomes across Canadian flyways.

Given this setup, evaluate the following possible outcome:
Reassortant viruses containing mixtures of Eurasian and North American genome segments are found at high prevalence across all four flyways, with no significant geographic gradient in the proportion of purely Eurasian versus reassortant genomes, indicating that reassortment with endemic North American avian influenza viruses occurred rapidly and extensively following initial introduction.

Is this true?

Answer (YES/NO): NO